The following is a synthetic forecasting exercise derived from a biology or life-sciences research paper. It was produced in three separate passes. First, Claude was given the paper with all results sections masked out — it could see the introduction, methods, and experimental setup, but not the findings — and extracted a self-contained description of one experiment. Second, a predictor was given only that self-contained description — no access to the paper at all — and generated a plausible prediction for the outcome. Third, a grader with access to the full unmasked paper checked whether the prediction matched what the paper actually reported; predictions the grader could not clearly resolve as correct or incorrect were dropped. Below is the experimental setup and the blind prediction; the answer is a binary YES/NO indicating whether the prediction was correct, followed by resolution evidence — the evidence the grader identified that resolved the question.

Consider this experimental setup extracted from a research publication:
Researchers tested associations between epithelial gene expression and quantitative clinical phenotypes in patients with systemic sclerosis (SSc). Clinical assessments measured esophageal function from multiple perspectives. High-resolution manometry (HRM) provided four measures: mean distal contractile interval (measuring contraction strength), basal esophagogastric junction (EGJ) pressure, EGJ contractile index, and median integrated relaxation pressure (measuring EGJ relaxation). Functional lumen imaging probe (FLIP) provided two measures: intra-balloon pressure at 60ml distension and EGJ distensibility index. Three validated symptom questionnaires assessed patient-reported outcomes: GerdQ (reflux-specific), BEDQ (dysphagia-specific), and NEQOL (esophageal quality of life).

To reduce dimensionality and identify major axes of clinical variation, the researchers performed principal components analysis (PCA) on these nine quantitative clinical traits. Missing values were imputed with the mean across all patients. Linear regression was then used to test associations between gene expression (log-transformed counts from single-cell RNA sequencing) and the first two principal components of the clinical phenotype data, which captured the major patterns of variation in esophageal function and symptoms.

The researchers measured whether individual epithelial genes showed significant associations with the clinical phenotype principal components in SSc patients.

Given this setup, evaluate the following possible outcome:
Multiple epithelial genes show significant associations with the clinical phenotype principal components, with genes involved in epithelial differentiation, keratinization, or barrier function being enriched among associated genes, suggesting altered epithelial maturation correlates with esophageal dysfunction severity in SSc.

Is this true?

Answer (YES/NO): NO